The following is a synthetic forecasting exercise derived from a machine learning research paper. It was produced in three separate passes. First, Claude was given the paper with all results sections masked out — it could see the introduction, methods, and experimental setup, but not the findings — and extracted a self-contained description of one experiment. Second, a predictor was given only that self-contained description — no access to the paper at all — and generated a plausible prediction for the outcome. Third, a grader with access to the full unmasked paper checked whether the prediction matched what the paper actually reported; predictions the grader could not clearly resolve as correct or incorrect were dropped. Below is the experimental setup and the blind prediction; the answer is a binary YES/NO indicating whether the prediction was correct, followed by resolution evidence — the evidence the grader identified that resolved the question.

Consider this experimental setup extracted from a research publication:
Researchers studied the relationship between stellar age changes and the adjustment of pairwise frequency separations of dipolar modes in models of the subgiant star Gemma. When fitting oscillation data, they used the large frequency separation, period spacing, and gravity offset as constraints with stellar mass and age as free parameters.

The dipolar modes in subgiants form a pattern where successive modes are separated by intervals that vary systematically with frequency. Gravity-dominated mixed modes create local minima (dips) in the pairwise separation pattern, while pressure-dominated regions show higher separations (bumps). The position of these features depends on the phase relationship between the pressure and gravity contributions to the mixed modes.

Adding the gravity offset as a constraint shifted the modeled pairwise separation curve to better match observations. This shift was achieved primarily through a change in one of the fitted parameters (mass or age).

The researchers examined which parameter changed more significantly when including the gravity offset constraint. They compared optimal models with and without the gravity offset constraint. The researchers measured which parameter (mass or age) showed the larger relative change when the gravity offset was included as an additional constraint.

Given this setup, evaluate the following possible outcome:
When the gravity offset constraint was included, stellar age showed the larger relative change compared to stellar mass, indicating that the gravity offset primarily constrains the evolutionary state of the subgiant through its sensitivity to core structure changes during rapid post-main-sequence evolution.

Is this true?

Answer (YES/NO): YES